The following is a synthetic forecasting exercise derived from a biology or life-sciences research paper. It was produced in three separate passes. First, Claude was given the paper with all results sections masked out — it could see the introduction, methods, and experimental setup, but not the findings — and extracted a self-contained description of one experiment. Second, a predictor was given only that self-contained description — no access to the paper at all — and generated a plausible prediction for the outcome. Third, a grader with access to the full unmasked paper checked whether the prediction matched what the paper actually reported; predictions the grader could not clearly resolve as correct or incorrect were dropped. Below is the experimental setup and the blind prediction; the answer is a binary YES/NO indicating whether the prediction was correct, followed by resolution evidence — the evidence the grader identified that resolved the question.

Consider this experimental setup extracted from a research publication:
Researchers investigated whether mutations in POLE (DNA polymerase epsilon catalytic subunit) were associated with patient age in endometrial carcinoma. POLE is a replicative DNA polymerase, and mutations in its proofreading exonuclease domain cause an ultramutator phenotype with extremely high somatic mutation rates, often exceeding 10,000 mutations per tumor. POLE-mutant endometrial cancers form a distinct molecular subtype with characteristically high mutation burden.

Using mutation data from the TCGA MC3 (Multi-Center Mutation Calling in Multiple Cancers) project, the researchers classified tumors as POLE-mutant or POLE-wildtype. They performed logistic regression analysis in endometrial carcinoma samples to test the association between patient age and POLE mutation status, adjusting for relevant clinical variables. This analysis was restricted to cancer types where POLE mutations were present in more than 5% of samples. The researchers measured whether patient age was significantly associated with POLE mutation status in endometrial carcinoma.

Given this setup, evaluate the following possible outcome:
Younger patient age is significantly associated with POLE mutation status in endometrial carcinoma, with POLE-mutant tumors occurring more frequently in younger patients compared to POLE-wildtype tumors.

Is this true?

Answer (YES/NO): YES